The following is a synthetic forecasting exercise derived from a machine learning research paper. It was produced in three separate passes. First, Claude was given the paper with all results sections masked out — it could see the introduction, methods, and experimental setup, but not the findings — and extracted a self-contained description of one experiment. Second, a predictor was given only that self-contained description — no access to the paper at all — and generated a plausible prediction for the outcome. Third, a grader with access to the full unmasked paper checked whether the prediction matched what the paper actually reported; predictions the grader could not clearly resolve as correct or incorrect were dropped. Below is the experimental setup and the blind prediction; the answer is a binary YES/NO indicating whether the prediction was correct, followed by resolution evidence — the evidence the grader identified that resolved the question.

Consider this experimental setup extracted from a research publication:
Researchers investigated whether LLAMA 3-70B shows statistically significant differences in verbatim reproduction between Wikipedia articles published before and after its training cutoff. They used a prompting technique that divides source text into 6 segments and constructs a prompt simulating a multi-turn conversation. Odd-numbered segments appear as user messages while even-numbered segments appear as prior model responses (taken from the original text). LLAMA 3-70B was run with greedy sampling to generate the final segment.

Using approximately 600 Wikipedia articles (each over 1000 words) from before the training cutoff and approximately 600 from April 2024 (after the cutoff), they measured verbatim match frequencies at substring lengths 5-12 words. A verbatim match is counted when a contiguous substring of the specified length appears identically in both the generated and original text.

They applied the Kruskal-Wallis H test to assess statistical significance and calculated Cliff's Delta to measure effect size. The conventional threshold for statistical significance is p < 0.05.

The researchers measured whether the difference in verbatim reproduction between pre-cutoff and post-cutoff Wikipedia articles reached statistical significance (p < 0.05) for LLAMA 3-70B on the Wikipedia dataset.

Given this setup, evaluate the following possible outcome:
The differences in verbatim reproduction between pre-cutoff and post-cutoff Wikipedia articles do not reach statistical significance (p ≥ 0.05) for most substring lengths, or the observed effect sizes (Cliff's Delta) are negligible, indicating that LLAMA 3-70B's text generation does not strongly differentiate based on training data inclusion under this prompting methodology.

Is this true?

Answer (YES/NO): NO